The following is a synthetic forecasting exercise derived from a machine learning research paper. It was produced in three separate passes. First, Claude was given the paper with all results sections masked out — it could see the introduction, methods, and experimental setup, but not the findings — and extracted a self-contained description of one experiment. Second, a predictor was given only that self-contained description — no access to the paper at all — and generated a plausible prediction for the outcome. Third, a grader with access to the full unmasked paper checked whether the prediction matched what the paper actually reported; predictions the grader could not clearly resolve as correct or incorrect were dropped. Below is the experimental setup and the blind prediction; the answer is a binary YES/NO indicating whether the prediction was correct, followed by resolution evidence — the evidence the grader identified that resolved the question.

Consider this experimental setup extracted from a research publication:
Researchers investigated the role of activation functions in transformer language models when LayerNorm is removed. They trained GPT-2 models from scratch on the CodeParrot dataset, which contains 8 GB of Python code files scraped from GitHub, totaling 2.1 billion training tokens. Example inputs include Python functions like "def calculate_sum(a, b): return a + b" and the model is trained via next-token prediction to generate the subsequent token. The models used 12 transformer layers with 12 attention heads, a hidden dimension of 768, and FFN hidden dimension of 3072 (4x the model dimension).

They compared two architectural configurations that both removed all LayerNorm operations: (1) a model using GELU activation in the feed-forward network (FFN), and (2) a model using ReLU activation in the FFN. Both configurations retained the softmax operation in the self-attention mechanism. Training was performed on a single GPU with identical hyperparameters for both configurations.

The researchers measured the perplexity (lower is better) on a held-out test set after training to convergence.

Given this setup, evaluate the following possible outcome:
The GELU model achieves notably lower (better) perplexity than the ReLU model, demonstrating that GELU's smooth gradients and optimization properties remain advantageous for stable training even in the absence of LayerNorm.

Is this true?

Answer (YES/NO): NO